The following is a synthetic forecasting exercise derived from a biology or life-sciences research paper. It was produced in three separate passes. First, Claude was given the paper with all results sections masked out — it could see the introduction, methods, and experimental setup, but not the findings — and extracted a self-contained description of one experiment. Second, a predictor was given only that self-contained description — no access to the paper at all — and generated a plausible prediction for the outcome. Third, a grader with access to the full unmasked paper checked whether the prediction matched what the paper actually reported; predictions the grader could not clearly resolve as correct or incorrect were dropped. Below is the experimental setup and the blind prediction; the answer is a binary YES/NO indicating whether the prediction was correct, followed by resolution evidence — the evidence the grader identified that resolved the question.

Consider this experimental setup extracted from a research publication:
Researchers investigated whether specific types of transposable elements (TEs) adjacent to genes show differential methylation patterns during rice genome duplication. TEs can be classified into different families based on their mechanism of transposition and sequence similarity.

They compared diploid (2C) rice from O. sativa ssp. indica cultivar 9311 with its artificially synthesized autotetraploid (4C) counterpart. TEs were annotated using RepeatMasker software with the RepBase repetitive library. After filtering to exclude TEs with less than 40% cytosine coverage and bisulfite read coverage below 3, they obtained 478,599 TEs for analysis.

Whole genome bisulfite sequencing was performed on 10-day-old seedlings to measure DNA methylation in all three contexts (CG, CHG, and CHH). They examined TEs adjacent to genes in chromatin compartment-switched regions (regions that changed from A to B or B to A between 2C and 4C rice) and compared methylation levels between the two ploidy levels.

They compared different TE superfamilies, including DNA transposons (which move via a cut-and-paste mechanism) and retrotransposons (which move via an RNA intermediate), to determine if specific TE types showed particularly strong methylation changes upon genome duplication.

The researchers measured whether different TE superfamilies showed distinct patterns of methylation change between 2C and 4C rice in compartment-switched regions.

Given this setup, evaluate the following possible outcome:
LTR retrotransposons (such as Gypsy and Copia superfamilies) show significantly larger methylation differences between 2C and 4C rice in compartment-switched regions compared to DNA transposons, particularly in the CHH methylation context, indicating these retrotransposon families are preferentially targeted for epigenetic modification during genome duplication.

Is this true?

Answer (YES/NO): NO